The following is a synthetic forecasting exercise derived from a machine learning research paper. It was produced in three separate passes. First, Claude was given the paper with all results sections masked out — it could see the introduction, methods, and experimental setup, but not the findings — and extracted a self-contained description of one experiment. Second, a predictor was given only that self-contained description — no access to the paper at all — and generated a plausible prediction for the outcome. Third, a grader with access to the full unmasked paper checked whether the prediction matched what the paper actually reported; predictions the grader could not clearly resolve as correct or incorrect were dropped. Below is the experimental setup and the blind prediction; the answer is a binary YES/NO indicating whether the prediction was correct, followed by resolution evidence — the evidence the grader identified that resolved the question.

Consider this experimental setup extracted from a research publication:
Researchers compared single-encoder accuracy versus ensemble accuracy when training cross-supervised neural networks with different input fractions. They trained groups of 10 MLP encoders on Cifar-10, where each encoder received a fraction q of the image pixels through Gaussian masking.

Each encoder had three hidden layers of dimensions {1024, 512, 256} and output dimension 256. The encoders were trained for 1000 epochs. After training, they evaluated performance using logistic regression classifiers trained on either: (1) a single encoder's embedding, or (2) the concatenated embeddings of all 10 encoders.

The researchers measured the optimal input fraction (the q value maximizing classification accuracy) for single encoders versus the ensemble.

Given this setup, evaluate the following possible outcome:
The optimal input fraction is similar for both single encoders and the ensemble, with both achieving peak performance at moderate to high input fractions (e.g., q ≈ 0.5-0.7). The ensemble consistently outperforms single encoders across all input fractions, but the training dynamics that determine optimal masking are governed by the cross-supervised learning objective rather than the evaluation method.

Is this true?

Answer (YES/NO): NO